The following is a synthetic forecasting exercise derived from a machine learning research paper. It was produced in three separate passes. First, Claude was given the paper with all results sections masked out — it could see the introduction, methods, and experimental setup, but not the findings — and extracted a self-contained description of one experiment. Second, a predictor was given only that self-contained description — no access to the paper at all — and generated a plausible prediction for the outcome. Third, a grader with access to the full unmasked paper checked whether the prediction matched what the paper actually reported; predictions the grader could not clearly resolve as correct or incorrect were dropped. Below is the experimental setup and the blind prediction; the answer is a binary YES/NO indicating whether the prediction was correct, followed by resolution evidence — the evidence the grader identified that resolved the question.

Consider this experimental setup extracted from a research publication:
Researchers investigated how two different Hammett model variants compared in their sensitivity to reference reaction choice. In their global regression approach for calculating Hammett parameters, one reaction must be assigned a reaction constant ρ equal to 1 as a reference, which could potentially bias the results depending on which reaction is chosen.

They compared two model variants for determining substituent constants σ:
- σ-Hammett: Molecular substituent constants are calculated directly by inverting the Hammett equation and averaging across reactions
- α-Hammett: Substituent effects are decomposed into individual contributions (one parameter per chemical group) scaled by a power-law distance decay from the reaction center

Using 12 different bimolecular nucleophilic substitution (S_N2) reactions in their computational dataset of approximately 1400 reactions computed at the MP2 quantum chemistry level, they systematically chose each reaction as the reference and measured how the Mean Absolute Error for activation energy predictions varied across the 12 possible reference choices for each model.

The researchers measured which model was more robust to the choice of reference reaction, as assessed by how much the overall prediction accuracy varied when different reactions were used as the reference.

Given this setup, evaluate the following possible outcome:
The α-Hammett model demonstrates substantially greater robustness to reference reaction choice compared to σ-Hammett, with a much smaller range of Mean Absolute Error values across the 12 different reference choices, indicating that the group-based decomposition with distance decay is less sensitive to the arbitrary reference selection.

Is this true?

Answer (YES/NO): YES